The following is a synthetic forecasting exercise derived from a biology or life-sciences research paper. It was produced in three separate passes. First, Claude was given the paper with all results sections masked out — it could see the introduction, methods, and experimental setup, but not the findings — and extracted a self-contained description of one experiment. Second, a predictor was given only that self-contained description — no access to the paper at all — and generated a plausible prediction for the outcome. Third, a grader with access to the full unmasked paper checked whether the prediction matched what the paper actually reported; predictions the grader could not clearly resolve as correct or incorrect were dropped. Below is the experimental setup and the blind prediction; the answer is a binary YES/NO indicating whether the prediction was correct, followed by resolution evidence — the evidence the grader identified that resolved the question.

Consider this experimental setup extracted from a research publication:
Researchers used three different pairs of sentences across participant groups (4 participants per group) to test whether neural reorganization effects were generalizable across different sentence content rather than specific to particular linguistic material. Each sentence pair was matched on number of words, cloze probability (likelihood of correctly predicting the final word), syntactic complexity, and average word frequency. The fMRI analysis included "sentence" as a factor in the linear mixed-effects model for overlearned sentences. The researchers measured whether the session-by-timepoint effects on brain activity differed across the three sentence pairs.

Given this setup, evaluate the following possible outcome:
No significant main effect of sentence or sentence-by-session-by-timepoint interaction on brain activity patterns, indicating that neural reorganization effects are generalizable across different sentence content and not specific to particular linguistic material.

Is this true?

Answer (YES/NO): NO